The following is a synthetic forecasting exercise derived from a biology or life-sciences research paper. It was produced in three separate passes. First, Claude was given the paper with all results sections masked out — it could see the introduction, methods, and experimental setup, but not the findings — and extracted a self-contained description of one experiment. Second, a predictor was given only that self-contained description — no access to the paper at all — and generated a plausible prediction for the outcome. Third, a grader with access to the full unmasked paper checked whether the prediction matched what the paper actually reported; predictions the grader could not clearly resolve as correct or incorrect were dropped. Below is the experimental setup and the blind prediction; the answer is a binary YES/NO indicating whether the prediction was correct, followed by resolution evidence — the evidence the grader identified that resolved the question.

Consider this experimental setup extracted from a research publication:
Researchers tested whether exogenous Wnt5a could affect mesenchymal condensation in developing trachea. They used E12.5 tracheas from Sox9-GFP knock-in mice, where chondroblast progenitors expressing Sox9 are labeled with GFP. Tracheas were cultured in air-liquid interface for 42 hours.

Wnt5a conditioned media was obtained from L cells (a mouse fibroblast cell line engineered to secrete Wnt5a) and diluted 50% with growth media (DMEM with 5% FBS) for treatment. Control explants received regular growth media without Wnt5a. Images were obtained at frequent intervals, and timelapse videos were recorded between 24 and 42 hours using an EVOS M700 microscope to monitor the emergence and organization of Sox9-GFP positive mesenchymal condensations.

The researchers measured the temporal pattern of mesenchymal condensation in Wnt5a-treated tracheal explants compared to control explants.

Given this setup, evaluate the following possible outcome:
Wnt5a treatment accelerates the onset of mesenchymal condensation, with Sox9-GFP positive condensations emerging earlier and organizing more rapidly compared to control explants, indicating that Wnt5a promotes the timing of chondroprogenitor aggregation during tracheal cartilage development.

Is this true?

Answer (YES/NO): NO